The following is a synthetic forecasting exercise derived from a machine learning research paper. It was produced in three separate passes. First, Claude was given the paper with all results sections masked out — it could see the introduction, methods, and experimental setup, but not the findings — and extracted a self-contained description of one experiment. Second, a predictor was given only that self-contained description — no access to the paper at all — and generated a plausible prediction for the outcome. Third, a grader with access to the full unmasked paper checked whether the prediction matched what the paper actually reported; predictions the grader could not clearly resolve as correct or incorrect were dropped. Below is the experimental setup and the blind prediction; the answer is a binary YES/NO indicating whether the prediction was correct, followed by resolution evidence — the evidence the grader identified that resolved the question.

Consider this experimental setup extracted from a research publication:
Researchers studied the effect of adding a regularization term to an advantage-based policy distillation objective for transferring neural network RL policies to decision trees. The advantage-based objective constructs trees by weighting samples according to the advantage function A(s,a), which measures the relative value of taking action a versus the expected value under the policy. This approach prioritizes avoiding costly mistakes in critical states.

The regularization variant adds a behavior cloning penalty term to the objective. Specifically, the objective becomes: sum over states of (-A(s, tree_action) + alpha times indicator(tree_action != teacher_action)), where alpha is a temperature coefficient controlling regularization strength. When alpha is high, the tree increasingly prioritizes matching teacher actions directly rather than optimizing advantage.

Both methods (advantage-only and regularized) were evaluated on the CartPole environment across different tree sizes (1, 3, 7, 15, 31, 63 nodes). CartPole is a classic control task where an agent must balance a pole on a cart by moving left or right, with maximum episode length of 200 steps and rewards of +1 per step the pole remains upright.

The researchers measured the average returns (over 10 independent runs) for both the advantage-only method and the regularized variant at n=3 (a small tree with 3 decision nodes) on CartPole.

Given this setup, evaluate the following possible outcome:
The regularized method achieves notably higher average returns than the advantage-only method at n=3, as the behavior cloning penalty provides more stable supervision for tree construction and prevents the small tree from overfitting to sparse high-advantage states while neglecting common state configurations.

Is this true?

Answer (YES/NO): YES